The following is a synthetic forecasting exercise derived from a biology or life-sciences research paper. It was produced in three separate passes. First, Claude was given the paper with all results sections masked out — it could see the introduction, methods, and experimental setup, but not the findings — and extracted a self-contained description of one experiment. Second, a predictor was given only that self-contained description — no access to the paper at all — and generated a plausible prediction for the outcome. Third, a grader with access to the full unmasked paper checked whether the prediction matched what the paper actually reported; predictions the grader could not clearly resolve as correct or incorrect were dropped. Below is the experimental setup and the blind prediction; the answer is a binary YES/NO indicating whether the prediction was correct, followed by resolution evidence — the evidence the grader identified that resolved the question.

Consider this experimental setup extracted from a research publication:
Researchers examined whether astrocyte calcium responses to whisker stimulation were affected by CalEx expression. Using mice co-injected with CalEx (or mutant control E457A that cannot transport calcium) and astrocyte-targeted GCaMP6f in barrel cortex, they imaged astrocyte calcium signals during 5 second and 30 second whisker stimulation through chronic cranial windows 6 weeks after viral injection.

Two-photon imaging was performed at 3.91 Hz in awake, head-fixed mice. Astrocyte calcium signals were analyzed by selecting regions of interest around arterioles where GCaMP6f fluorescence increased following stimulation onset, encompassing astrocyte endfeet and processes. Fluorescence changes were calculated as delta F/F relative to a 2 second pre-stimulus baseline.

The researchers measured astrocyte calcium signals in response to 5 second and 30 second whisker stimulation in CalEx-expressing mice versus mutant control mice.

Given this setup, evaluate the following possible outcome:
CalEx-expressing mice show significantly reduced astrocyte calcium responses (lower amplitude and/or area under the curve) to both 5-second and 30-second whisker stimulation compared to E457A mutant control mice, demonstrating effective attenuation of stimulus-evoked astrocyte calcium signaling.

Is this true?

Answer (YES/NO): YES